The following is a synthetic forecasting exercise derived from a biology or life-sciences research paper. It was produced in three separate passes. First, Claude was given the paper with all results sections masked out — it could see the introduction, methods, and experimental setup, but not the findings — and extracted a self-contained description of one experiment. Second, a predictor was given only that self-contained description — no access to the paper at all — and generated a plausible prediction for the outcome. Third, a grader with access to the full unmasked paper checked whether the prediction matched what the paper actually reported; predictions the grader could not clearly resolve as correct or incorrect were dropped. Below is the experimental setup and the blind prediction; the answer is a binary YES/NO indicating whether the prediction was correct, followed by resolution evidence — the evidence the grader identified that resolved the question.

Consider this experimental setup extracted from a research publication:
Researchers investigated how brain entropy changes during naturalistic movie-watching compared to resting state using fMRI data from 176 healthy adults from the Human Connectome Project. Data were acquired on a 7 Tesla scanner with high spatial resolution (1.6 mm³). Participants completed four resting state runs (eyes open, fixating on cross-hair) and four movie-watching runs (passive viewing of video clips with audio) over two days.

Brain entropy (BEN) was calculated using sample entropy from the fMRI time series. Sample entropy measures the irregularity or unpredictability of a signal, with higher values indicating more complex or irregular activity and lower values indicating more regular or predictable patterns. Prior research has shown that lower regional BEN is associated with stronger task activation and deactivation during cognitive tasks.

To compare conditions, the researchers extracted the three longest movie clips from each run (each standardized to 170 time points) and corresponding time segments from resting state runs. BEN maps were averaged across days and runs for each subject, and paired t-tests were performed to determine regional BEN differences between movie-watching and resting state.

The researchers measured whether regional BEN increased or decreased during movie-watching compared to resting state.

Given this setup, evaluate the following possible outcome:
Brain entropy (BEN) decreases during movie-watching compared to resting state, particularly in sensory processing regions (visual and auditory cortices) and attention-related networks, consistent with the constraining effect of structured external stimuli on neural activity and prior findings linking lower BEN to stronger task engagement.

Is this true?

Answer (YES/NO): NO